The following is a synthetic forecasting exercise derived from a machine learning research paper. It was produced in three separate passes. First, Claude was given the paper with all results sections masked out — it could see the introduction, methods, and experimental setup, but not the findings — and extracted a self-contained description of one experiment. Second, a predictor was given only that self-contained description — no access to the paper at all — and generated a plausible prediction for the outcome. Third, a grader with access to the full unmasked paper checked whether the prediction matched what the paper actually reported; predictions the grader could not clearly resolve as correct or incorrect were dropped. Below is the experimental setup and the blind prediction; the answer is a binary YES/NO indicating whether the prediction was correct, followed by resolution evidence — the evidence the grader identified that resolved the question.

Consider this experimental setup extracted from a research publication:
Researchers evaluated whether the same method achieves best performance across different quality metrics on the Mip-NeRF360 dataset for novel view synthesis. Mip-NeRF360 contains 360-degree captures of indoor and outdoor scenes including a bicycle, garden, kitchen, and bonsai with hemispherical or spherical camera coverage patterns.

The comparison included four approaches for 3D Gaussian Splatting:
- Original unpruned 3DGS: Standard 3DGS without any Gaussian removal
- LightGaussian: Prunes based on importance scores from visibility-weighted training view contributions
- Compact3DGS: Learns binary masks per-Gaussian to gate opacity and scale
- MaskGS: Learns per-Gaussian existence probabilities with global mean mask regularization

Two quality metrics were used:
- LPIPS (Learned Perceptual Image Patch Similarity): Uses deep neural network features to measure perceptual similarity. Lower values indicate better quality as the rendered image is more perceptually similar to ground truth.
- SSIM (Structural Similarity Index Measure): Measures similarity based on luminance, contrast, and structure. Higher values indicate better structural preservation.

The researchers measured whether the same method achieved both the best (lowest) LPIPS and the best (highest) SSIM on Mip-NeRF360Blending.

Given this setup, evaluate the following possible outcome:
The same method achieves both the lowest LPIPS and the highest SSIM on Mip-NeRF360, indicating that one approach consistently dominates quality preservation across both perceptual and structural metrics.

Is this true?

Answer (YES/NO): NO